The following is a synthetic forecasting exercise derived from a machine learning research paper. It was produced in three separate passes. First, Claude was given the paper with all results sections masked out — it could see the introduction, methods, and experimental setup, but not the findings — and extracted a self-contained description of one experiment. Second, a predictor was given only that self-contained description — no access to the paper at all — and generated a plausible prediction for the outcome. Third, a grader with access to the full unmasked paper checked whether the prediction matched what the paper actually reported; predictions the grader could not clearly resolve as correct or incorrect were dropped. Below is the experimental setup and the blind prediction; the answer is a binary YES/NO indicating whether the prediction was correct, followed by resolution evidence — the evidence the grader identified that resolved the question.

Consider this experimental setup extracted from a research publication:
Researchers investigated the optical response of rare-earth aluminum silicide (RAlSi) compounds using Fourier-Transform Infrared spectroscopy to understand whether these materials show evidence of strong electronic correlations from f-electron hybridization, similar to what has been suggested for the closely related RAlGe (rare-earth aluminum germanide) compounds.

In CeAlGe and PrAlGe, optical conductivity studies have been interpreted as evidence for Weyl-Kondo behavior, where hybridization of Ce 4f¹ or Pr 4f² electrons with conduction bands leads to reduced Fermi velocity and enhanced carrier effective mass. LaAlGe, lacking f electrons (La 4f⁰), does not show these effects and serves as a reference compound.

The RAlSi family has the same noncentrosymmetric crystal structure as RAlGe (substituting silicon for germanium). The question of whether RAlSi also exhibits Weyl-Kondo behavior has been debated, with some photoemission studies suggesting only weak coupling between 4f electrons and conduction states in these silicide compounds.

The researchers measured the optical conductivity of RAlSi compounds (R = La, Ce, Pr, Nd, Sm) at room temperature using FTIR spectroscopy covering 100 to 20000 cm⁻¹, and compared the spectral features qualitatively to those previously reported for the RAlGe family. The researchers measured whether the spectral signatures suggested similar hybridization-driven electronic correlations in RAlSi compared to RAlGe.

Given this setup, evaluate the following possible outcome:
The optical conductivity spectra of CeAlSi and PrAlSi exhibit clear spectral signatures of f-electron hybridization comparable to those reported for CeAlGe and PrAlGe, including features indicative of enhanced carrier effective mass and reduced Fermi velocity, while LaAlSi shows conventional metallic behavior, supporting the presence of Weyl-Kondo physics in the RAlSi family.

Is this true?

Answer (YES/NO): NO